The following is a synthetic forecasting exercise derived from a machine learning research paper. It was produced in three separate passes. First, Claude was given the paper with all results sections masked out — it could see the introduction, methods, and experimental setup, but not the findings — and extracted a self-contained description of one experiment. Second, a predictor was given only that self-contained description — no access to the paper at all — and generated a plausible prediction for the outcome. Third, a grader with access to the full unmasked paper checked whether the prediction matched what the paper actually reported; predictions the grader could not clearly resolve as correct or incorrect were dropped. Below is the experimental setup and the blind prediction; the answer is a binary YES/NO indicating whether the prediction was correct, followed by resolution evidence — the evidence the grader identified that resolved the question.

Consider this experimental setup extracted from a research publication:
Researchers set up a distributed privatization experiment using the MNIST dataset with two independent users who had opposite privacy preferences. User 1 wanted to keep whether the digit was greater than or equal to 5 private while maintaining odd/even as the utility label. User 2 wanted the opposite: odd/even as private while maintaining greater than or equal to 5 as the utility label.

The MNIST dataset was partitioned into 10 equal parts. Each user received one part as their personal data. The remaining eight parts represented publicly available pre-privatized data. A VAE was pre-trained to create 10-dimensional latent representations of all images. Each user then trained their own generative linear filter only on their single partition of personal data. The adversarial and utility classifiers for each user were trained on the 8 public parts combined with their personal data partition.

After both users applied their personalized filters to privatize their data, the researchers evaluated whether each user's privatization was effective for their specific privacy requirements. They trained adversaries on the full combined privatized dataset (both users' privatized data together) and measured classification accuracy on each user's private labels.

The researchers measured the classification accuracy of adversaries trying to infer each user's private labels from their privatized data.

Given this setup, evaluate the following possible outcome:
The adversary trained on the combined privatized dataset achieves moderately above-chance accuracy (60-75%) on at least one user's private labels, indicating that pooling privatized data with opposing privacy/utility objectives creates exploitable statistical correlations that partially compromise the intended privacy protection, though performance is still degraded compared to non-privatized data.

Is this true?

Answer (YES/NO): YES